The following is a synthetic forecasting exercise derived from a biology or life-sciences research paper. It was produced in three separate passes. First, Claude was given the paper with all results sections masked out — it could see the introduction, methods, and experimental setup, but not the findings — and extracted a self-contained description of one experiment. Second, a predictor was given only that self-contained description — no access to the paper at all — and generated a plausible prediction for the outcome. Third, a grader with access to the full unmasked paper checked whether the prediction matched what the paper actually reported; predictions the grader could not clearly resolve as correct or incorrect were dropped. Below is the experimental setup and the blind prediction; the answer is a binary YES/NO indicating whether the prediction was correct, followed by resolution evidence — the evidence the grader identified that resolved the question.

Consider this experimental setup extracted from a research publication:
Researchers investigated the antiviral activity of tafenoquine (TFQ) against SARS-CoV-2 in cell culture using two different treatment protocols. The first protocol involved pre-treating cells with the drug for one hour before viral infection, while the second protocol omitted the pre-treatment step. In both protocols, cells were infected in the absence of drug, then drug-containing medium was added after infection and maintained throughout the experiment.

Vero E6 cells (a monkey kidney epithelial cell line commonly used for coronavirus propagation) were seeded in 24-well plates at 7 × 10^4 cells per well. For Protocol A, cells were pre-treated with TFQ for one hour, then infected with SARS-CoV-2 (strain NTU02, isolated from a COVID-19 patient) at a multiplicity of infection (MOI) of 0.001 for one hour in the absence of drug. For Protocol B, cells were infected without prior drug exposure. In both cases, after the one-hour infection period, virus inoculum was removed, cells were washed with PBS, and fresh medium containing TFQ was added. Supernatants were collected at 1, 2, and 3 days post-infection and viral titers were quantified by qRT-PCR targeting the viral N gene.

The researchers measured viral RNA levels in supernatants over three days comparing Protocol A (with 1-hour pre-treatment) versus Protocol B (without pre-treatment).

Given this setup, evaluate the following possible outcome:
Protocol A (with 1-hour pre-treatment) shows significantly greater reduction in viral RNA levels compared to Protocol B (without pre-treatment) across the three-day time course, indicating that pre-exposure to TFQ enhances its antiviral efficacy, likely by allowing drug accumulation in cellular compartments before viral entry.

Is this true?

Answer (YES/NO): NO